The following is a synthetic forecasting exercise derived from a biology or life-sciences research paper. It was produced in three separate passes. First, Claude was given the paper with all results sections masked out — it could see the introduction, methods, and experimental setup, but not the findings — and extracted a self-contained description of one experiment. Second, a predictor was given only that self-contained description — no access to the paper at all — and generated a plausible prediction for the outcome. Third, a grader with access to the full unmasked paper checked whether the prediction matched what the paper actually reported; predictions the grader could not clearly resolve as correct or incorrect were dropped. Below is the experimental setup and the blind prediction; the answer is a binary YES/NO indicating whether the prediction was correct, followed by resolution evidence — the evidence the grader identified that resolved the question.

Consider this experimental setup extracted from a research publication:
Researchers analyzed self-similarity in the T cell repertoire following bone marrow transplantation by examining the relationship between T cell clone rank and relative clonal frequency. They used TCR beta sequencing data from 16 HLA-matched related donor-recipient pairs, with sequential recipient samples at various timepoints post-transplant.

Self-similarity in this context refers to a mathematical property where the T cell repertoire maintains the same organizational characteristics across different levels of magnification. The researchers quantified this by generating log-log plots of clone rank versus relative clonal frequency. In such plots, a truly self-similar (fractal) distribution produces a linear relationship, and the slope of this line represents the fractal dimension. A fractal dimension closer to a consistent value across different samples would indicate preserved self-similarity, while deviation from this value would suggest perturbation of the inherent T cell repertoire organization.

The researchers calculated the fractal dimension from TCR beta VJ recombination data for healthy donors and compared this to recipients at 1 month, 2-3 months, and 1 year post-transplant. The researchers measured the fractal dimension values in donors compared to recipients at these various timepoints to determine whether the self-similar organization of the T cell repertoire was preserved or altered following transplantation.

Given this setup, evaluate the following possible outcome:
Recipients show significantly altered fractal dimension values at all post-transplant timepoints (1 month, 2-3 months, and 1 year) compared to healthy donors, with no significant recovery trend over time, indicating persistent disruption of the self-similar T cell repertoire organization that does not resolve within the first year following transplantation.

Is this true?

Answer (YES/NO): NO